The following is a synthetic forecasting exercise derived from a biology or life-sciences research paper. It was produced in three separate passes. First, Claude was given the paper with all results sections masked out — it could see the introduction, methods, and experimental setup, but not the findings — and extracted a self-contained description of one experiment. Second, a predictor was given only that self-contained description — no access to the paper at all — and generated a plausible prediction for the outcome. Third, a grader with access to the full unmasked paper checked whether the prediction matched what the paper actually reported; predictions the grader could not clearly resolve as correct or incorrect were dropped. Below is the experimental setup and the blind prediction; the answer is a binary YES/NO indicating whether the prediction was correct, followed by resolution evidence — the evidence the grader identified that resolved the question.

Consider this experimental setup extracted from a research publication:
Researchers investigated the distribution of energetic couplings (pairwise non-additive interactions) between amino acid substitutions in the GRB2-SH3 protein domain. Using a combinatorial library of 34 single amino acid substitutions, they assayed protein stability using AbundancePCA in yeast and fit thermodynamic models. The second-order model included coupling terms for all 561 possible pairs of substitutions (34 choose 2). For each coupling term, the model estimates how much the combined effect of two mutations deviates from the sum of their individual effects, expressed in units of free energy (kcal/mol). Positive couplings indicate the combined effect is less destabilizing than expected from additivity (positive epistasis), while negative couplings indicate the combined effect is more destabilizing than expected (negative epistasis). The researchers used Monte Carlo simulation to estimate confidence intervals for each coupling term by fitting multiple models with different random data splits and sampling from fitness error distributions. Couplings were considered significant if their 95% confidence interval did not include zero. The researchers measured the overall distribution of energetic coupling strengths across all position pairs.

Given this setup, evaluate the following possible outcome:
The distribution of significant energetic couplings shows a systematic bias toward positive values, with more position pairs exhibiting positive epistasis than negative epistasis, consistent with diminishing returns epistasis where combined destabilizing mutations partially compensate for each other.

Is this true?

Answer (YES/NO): NO